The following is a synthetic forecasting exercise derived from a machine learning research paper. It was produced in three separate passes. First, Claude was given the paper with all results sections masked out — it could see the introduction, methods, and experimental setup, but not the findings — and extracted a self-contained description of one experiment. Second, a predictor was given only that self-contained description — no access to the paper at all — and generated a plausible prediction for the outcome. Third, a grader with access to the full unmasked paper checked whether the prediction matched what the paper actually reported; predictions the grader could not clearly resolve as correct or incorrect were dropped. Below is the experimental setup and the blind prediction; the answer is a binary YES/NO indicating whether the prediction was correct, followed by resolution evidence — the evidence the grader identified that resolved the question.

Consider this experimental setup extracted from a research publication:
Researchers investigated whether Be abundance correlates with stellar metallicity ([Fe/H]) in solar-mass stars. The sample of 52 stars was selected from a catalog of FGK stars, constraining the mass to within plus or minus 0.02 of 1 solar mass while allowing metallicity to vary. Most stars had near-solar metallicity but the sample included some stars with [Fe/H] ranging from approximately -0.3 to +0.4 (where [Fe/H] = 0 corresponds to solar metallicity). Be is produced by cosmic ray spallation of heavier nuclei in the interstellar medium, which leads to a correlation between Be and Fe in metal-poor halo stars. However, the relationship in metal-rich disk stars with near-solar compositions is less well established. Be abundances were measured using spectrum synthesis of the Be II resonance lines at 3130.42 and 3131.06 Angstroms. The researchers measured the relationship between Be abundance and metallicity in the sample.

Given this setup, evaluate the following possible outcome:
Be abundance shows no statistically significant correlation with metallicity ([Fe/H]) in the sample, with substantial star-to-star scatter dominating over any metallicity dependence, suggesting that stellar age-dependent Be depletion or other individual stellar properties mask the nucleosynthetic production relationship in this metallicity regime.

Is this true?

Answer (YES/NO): NO